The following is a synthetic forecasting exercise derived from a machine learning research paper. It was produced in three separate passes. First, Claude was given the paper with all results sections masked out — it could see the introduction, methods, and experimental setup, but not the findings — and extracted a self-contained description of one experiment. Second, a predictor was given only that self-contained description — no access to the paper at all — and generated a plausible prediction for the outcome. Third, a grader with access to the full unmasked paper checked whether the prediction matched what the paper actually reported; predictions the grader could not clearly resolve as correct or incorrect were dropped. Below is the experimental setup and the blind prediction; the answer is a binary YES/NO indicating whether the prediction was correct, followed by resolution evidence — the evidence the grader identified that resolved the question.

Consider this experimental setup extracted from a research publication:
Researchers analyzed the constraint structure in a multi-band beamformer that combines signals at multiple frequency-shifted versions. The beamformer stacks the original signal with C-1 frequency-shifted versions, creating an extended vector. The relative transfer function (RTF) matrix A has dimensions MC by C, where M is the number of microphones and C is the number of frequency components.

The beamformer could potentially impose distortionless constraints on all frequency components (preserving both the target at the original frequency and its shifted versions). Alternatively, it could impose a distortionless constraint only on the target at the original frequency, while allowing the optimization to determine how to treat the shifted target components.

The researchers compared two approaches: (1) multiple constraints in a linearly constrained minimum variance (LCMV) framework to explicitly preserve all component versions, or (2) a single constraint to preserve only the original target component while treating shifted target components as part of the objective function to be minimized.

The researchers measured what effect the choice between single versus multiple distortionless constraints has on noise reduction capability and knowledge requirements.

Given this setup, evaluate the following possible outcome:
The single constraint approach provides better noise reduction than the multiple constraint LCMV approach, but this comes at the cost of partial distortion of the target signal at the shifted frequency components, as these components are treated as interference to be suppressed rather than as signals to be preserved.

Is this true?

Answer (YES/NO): NO